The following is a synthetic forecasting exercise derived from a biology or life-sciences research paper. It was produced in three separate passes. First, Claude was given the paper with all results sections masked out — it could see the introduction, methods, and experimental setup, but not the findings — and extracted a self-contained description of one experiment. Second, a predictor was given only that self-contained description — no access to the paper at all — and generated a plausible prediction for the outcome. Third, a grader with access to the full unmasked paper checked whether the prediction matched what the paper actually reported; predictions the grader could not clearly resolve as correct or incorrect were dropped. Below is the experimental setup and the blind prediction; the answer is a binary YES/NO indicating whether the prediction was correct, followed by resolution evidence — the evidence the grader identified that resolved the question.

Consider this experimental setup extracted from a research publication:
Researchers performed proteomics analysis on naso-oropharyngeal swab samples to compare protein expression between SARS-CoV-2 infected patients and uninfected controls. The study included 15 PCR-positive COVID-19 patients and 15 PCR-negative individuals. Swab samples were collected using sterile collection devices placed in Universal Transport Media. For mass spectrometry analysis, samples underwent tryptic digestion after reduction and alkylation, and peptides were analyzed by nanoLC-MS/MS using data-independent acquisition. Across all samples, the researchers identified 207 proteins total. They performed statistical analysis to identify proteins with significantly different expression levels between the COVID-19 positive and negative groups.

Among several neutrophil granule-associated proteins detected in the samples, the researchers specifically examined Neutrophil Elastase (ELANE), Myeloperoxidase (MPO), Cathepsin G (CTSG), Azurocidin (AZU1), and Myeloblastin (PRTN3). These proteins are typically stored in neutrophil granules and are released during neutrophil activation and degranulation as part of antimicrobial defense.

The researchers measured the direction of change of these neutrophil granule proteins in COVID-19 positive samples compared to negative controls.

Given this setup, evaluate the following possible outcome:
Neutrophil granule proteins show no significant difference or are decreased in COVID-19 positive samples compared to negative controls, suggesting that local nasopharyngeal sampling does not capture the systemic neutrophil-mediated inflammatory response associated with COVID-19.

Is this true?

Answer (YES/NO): NO